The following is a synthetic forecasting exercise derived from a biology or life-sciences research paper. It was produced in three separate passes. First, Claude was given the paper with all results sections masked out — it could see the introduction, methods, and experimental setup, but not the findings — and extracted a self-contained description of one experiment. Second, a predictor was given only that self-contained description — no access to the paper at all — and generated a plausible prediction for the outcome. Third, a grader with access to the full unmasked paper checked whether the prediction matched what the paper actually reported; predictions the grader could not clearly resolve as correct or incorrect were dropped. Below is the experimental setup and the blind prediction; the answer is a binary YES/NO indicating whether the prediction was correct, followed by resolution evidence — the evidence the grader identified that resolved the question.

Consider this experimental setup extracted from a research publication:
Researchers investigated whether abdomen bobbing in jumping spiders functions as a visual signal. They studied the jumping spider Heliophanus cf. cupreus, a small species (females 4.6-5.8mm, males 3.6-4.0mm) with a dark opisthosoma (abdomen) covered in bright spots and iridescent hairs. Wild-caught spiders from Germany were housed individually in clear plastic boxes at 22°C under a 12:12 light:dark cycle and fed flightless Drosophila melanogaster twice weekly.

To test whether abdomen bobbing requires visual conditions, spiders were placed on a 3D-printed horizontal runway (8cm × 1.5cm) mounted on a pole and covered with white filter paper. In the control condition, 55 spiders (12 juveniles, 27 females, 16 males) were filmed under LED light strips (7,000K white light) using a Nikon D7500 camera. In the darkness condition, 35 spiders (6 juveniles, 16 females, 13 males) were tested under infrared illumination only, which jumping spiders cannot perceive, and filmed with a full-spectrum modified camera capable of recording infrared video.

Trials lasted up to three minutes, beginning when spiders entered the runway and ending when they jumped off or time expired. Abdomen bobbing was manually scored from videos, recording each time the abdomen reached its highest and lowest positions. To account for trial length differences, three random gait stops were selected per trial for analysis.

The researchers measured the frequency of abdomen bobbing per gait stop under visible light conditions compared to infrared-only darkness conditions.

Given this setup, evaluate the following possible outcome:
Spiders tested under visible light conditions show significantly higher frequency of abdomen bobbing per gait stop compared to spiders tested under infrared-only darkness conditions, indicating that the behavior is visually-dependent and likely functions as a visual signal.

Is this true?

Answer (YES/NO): YES